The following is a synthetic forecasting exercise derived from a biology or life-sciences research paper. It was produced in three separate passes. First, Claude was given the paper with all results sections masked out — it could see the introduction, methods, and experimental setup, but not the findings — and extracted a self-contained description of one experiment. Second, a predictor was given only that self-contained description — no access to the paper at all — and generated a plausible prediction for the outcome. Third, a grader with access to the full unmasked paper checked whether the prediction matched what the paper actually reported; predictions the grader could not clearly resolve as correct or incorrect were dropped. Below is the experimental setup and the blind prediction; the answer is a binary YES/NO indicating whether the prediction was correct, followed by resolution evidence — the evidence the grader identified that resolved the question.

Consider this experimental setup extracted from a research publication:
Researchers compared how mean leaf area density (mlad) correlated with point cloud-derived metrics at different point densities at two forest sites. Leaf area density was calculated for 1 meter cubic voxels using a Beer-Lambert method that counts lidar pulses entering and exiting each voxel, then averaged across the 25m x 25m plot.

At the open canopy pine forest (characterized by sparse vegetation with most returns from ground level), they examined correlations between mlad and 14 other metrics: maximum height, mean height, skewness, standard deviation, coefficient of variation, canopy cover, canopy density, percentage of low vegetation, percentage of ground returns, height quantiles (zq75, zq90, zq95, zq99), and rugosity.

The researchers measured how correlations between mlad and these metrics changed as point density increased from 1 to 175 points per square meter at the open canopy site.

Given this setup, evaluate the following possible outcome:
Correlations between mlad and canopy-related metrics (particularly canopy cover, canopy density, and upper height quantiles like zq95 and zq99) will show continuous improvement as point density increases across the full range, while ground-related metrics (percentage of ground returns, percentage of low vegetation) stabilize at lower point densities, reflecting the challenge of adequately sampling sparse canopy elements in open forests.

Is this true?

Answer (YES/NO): NO